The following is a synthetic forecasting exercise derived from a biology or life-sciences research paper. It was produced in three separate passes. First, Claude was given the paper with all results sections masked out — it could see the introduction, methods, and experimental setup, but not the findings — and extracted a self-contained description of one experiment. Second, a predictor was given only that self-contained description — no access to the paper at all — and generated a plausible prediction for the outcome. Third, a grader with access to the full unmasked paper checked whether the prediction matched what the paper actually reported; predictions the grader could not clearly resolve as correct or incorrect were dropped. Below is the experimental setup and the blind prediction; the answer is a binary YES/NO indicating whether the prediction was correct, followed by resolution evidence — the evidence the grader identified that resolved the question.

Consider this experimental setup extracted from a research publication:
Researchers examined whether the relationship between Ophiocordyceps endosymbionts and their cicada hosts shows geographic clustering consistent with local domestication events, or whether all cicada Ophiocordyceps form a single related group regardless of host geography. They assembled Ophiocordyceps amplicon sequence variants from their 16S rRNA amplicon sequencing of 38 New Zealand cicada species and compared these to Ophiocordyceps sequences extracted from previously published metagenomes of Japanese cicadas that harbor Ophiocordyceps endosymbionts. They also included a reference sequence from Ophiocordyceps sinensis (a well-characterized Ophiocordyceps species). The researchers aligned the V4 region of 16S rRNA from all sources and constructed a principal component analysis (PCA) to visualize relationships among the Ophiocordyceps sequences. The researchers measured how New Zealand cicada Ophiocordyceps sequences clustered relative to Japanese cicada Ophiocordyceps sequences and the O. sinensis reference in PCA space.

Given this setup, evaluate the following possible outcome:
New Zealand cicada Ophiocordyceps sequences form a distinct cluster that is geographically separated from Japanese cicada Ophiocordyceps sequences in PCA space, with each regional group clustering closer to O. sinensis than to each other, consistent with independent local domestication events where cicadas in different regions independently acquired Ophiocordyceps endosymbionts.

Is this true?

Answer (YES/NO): NO